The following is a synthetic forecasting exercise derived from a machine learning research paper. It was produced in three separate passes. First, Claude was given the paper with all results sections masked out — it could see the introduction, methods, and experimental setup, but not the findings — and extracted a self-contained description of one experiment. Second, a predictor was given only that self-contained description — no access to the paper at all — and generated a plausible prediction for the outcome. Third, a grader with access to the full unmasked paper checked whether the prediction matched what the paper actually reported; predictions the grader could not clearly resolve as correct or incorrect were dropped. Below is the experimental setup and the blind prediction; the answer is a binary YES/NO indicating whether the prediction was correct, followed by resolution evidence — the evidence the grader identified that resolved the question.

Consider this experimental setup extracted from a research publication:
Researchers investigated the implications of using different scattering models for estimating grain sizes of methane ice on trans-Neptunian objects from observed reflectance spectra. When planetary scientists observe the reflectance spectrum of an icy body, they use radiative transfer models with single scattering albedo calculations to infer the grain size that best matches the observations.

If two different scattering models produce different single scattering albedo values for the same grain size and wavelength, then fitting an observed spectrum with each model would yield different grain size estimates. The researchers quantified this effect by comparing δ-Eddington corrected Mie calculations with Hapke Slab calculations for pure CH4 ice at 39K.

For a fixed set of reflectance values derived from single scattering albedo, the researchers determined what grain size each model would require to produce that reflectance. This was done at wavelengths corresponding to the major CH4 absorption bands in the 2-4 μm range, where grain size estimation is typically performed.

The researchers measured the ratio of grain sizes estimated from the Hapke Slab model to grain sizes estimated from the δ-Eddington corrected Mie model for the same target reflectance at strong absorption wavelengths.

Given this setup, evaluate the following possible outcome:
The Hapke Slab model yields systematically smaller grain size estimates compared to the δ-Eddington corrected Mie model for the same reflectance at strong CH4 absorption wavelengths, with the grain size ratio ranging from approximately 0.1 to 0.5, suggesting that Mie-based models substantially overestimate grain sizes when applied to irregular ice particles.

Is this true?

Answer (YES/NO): NO